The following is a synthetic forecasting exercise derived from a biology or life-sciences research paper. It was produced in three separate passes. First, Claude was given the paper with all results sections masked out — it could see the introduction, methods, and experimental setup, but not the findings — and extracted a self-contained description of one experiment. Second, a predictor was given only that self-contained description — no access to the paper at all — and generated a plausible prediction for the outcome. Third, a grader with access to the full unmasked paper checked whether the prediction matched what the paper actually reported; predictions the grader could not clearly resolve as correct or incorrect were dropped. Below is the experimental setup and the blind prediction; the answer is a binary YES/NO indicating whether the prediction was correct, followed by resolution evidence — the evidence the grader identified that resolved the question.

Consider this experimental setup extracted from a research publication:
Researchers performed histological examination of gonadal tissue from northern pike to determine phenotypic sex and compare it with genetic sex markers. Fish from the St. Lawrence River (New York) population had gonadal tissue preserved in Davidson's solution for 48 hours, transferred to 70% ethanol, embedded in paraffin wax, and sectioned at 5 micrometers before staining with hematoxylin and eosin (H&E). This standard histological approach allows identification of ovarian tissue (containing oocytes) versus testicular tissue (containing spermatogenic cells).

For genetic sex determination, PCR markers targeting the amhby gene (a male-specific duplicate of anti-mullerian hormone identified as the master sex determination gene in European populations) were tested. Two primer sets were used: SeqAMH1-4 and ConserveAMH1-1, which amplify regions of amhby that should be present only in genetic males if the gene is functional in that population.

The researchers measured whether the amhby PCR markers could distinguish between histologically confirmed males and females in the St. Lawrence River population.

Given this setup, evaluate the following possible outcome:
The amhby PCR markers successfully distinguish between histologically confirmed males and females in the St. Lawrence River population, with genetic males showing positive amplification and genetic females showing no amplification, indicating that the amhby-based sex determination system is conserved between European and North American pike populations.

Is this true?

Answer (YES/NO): NO